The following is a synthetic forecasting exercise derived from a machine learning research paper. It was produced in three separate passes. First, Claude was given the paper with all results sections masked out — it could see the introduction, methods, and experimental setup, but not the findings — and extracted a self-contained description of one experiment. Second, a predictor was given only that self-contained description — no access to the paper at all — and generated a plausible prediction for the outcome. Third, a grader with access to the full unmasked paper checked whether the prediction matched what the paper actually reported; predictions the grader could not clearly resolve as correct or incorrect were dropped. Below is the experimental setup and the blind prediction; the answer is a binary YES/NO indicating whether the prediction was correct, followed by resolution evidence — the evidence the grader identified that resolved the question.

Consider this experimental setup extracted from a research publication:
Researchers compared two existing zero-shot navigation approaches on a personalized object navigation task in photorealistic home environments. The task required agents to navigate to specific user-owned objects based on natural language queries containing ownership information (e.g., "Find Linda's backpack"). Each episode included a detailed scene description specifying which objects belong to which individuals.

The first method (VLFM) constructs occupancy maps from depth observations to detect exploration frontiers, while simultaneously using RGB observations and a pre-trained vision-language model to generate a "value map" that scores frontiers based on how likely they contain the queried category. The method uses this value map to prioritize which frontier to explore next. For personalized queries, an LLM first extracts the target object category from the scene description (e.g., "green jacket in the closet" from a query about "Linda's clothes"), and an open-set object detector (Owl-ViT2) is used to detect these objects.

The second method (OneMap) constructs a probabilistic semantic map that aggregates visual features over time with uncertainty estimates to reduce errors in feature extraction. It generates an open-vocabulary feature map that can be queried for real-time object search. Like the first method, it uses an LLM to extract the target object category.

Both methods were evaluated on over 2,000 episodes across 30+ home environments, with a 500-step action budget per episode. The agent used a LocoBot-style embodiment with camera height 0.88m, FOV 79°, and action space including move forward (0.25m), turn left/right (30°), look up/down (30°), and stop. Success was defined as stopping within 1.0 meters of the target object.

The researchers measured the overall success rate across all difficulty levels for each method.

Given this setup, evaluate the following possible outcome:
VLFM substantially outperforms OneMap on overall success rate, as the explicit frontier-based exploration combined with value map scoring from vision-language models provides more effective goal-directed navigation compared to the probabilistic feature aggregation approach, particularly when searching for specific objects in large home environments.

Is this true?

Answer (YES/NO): NO